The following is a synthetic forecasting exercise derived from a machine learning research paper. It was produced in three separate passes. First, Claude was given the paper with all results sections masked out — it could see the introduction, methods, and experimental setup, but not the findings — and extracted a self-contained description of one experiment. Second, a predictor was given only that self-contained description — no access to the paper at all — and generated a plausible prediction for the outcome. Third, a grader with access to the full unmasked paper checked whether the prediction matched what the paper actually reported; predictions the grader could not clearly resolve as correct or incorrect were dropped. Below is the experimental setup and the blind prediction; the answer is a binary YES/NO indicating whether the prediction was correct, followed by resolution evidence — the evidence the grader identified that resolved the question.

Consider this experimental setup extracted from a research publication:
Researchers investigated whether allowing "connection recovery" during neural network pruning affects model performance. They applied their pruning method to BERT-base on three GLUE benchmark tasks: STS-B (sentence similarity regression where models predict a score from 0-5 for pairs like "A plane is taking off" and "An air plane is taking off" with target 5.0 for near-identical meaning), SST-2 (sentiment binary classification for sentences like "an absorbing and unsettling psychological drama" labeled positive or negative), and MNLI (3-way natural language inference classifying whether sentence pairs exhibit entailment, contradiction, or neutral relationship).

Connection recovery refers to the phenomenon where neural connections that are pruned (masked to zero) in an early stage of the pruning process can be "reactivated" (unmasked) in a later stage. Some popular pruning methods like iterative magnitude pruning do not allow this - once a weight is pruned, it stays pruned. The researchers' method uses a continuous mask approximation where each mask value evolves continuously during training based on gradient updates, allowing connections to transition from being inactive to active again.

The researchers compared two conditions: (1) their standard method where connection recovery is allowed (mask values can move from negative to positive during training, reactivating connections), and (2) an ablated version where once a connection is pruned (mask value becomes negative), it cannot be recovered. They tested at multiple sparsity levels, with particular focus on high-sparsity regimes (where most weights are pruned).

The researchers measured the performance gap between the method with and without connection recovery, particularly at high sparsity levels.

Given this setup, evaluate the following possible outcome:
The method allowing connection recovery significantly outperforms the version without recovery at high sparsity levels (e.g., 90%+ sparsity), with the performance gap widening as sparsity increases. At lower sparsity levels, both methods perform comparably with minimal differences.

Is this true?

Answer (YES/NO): NO